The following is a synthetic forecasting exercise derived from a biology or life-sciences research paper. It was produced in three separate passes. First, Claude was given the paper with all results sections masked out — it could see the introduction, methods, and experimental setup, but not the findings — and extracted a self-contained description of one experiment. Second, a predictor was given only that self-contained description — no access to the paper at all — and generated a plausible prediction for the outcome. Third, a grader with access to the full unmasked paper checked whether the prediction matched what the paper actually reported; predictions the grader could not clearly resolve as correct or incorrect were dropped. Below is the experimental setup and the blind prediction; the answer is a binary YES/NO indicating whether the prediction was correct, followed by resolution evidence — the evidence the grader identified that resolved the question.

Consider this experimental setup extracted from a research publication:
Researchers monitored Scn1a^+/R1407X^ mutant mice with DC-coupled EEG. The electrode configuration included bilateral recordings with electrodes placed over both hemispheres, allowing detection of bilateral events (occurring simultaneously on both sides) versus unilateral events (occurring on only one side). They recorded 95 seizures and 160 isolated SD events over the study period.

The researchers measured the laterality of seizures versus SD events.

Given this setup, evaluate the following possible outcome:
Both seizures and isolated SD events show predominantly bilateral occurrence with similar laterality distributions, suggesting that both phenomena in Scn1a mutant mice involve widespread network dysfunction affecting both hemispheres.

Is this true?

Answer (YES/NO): NO